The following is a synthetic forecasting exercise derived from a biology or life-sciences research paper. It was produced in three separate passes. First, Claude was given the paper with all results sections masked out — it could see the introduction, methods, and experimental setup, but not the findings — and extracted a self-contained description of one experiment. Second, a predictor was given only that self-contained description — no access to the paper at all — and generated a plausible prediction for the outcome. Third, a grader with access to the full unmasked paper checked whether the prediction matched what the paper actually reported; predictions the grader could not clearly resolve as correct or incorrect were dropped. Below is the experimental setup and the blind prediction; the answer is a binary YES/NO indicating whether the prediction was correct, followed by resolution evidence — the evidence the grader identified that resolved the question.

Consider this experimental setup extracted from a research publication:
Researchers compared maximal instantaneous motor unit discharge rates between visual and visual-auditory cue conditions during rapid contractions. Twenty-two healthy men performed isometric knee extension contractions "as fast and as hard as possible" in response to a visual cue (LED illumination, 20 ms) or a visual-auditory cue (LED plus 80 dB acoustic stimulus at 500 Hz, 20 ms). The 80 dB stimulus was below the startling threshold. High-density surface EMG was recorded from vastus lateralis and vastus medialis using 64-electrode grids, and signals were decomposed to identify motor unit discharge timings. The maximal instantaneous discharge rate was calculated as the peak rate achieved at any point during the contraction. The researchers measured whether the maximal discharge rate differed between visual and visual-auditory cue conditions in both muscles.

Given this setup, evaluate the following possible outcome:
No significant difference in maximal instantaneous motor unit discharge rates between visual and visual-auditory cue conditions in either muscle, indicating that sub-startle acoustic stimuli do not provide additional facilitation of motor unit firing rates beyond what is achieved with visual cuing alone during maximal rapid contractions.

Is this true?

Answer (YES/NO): YES